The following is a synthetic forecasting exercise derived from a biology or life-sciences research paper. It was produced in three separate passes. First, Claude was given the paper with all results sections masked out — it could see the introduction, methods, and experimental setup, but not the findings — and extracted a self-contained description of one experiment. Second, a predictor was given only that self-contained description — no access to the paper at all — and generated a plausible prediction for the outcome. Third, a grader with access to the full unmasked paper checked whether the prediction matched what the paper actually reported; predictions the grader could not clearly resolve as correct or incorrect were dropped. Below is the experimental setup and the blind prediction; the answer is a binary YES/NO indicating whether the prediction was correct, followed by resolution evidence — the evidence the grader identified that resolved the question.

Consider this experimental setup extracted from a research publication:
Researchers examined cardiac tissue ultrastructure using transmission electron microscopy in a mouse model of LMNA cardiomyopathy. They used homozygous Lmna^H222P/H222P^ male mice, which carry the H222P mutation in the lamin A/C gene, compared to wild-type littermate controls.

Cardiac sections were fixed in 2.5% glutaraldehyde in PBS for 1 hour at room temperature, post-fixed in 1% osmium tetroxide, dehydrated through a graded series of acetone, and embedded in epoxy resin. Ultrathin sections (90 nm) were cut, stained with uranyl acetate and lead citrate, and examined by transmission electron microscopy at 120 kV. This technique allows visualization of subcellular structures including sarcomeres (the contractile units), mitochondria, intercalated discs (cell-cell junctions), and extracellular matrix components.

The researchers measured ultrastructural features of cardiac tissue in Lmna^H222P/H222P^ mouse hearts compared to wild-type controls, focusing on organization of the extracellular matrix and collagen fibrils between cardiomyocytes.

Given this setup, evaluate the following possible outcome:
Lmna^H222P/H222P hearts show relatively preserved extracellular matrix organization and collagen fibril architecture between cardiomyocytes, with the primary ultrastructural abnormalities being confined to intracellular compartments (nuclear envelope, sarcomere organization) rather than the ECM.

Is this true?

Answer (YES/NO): NO